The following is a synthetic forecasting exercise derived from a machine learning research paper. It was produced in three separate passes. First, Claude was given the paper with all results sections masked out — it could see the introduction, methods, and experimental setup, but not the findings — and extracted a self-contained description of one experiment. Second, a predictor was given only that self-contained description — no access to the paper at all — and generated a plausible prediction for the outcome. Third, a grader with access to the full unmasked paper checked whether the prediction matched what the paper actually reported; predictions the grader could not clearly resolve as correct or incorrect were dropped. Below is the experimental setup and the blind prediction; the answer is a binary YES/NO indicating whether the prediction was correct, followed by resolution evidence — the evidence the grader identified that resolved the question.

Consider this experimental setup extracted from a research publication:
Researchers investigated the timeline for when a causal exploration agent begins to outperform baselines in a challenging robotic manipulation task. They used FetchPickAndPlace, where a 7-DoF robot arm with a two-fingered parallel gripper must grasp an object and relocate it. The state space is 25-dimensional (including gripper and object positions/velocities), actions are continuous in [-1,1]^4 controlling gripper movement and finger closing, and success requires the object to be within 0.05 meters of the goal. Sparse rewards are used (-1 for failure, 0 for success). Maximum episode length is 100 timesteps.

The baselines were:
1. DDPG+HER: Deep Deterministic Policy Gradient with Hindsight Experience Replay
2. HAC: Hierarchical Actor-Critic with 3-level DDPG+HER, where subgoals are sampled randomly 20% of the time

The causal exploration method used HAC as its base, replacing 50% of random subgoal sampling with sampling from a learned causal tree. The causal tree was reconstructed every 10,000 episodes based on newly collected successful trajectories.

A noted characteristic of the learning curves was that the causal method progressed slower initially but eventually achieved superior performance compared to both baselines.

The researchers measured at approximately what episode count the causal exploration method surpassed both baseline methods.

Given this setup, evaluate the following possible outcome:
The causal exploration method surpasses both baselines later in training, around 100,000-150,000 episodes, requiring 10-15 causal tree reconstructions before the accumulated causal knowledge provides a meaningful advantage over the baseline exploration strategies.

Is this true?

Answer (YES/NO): NO